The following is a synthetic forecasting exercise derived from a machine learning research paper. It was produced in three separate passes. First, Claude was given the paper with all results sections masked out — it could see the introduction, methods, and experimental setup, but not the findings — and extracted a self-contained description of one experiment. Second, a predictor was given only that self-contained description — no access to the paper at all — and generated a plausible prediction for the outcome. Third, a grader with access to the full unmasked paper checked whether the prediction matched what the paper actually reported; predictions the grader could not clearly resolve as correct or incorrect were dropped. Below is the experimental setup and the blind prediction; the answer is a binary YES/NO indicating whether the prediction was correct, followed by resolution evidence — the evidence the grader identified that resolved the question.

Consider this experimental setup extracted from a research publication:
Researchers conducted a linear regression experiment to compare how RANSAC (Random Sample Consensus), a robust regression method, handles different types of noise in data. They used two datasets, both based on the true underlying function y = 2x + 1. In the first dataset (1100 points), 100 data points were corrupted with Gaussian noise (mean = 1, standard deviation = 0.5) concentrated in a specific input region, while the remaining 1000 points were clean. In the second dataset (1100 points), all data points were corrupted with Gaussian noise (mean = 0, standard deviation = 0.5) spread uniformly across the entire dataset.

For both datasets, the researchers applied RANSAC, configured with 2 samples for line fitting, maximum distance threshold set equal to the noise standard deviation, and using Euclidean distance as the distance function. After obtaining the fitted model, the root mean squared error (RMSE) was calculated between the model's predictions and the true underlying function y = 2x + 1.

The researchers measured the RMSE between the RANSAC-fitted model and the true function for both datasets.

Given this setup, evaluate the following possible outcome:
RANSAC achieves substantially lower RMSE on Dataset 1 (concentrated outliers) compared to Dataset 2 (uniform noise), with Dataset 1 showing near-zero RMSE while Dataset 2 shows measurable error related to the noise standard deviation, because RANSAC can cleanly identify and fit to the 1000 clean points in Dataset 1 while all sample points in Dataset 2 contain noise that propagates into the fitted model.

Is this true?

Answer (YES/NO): YES